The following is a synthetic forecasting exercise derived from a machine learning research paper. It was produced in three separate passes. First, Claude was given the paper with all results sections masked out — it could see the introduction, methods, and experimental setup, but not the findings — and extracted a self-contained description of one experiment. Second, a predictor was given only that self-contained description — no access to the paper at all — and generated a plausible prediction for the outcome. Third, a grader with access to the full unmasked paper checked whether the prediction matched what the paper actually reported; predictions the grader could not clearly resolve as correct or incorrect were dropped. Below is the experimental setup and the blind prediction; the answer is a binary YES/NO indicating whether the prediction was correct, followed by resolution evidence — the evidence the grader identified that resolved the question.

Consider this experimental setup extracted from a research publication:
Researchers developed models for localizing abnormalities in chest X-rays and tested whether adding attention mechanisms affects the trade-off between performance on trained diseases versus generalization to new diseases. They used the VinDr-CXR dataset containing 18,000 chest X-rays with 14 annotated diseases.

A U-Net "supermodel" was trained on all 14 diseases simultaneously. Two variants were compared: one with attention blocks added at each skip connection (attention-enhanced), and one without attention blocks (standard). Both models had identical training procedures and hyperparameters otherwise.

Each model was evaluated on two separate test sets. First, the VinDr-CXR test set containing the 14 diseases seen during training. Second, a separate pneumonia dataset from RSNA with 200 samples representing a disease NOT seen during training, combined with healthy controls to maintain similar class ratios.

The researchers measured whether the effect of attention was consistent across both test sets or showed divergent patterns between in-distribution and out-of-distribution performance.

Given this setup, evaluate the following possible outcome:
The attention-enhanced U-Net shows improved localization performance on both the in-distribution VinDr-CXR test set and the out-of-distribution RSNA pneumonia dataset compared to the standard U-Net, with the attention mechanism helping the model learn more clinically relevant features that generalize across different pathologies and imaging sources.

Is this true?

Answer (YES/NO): NO